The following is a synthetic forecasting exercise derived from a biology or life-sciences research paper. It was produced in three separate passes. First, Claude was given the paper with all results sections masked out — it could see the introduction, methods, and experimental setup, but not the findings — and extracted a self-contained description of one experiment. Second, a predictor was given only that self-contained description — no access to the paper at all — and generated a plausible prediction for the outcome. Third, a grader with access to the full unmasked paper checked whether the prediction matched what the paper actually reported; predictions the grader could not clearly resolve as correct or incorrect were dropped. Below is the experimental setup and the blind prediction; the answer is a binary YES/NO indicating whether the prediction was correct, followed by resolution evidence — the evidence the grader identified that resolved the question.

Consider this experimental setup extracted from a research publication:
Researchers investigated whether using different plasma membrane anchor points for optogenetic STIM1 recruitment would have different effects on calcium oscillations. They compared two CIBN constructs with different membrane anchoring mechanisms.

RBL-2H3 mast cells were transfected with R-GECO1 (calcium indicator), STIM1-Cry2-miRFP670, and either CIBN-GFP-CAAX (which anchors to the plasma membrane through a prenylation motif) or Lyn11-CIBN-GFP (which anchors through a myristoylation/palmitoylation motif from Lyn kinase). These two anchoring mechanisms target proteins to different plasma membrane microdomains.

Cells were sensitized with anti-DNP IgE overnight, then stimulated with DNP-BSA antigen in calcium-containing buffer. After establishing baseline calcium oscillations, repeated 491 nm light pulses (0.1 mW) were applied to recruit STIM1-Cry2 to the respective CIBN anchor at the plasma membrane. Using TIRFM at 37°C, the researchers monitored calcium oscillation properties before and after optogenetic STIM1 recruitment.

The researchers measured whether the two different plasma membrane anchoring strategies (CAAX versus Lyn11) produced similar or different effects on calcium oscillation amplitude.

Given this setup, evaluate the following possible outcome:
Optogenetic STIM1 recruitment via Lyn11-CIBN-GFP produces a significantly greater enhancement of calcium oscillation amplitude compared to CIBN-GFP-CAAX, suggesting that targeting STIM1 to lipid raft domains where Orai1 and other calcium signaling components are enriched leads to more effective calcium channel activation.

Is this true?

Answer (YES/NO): NO